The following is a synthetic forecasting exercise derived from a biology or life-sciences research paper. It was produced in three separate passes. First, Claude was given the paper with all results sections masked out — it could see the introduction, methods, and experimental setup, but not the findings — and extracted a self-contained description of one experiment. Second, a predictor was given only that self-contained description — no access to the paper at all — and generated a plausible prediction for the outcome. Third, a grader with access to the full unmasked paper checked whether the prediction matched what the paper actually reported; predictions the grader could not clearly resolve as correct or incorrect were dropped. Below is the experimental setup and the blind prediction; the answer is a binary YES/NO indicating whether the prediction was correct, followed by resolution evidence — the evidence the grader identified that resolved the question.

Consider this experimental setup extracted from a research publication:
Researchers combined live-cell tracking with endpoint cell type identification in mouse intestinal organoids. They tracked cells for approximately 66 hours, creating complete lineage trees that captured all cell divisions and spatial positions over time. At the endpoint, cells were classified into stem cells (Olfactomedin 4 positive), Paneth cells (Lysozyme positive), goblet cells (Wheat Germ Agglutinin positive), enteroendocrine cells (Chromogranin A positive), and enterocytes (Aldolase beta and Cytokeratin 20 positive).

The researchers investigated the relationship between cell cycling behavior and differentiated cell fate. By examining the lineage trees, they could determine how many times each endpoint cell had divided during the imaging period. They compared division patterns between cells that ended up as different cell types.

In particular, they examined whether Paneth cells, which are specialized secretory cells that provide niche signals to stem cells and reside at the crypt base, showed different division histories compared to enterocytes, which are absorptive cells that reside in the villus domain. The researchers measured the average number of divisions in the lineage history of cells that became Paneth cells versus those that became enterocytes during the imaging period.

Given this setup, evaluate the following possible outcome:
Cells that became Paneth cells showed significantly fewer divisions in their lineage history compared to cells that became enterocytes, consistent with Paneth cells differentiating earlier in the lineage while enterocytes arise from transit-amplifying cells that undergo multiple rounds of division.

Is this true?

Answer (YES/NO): NO